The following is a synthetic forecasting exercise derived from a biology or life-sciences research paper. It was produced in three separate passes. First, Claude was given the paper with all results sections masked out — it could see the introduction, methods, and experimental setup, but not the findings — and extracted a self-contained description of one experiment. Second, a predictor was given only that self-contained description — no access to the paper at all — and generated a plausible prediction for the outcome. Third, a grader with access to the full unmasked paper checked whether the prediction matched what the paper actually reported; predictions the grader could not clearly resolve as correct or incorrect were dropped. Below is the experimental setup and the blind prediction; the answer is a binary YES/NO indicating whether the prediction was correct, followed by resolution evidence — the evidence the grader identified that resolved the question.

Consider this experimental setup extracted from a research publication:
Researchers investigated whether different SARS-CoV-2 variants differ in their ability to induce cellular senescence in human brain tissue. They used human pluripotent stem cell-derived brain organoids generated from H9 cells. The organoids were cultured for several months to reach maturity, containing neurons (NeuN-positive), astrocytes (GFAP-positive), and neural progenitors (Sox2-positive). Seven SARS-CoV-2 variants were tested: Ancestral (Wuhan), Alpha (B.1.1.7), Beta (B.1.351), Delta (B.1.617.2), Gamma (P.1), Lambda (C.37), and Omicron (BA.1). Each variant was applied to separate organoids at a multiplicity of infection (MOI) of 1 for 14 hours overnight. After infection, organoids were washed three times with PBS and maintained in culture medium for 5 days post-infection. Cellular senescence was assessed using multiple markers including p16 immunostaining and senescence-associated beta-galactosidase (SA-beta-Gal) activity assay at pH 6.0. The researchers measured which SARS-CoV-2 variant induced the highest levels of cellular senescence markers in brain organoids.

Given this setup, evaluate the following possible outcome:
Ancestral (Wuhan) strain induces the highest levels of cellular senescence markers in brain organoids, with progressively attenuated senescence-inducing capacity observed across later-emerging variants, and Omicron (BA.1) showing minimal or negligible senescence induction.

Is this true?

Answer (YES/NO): NO